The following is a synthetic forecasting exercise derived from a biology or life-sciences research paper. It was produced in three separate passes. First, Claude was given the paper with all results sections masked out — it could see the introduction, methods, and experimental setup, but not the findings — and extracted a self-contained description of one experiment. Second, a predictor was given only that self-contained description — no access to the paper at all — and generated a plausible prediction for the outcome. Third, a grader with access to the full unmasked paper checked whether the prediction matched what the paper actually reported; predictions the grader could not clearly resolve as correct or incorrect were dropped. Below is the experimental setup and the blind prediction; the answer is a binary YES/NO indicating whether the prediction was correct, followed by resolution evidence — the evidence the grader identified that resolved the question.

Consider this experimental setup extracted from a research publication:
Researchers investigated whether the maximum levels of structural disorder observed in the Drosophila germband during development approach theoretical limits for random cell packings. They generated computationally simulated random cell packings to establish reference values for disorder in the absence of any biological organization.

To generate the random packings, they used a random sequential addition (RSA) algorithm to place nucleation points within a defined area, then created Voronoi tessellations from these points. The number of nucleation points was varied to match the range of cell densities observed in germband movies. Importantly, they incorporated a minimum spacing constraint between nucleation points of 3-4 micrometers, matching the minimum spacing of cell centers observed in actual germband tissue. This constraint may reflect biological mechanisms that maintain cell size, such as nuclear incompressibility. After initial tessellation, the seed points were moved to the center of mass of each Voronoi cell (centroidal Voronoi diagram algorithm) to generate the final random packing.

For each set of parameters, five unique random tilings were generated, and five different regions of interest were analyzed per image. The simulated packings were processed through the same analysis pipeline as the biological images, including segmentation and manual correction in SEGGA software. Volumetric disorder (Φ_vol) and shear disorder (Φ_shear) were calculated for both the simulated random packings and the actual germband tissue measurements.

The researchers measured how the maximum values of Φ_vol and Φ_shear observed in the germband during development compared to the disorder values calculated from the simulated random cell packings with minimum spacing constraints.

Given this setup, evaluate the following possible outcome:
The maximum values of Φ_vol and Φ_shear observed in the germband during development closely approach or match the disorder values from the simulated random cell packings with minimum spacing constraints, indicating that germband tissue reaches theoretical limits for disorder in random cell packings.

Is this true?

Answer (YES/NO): NO